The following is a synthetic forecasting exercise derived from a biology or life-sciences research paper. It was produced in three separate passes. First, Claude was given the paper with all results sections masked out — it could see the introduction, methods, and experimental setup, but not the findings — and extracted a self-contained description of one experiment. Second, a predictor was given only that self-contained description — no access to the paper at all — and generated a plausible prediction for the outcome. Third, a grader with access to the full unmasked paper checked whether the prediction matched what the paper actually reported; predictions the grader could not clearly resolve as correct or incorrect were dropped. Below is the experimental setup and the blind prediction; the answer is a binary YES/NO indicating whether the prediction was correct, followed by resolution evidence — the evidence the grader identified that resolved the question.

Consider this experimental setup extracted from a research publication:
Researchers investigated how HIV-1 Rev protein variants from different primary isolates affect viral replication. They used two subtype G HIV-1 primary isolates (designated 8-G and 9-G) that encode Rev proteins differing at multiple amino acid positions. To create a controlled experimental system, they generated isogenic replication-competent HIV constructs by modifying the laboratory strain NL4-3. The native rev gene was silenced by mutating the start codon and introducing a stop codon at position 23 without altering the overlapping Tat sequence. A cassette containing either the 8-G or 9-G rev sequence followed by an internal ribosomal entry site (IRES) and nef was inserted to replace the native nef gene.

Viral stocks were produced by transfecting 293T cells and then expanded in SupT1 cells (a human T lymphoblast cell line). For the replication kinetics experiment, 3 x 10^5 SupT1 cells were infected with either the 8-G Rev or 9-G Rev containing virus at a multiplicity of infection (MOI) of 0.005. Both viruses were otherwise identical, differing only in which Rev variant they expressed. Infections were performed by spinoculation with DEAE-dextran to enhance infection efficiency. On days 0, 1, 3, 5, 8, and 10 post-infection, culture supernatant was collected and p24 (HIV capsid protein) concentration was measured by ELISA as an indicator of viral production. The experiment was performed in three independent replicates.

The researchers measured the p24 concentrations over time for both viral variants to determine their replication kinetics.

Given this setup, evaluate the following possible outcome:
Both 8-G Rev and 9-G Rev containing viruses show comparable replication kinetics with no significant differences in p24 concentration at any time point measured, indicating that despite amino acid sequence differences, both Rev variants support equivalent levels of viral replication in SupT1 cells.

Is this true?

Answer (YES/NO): NO